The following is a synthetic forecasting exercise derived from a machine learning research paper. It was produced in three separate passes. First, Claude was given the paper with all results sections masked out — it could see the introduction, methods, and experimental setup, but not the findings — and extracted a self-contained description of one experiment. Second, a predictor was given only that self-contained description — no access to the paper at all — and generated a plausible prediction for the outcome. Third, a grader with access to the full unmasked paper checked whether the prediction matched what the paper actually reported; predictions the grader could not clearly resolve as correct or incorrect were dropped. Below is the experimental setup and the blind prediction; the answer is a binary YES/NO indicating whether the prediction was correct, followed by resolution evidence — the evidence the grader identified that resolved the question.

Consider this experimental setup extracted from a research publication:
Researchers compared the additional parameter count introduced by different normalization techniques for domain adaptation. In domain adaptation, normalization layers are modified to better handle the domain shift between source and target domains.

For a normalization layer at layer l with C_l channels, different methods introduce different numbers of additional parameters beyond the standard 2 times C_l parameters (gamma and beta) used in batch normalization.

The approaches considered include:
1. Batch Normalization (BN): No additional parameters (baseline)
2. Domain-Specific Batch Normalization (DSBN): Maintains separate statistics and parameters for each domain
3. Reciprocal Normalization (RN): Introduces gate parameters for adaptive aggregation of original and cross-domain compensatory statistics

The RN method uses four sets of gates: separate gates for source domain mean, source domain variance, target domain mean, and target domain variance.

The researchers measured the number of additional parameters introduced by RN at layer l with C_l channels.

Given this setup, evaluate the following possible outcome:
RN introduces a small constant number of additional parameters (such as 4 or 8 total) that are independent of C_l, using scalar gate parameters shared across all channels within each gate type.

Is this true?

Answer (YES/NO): NO